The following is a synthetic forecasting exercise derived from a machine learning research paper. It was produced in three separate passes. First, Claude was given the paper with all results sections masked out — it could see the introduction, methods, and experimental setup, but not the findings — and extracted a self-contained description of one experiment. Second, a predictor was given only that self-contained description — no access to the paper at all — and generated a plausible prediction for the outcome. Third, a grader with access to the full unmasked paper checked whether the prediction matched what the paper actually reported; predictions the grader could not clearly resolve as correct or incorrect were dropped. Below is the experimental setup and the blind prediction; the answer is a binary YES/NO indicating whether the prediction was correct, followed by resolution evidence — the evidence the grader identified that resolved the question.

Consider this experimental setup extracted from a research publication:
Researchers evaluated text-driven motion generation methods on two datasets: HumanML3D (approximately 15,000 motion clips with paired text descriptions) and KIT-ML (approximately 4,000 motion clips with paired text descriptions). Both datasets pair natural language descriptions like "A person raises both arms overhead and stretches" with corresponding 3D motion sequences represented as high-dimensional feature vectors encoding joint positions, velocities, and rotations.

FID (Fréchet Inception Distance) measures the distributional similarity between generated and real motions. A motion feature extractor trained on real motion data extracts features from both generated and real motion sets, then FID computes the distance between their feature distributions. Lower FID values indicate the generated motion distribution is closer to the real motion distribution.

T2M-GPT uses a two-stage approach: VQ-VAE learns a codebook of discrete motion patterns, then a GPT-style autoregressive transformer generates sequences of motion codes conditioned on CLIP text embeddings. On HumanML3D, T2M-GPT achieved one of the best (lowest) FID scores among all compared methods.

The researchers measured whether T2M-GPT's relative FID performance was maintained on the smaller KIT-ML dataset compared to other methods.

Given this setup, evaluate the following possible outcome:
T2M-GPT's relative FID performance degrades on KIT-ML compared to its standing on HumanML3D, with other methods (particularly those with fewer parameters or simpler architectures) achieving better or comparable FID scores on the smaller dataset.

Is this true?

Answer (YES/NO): NO